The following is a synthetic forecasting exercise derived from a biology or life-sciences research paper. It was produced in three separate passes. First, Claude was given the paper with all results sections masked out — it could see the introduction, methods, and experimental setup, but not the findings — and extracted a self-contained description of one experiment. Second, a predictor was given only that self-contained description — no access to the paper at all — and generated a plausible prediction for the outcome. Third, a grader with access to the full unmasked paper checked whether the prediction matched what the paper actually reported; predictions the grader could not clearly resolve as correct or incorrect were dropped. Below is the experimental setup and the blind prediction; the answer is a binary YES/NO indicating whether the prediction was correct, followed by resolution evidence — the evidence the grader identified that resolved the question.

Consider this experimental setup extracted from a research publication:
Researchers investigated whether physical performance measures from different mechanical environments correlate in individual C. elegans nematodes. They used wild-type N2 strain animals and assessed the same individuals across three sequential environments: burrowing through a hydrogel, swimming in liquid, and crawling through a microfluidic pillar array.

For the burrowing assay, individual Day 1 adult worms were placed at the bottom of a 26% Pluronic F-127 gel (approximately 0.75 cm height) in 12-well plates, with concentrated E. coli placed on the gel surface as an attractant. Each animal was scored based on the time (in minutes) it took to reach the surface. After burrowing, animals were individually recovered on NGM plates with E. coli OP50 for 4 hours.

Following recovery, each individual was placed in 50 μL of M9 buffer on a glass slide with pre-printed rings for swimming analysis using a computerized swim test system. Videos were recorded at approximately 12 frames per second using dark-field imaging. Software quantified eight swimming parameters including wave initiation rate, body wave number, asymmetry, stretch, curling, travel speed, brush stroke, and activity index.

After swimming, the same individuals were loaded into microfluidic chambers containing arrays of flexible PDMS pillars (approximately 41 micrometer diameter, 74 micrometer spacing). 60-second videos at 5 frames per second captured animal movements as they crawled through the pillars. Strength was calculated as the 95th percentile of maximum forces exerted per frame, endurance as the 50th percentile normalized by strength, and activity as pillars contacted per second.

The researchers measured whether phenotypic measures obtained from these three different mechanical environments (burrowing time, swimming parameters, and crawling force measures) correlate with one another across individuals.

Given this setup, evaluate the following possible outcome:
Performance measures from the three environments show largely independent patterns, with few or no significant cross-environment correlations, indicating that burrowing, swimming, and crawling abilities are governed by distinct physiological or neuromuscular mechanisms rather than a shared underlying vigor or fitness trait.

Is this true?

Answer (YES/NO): YES